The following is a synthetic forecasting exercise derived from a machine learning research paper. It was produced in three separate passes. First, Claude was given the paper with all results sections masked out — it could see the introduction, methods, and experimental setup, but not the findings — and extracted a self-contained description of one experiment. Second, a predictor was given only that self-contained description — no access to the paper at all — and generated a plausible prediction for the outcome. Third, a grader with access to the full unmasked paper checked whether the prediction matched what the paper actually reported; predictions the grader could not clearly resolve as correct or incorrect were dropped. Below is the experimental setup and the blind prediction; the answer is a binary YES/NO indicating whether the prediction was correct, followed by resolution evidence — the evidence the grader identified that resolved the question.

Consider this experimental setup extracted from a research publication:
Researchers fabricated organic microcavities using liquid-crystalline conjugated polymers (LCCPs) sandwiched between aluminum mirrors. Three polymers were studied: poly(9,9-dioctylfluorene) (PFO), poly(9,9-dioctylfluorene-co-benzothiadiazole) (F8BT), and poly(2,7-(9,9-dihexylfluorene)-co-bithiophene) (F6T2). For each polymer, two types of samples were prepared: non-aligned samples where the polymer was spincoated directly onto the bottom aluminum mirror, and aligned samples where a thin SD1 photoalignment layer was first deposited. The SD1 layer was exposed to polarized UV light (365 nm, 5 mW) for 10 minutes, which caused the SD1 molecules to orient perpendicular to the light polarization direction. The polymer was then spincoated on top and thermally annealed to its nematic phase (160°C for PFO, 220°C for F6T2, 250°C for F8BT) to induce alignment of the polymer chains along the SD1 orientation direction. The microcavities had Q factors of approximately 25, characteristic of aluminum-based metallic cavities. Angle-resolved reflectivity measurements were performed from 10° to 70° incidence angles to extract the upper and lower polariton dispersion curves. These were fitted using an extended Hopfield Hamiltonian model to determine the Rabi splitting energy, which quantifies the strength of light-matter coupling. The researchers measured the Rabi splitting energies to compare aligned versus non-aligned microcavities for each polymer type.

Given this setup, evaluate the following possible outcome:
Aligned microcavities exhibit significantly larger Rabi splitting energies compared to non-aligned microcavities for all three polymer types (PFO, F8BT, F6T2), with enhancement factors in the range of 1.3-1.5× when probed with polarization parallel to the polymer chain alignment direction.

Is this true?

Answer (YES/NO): YES